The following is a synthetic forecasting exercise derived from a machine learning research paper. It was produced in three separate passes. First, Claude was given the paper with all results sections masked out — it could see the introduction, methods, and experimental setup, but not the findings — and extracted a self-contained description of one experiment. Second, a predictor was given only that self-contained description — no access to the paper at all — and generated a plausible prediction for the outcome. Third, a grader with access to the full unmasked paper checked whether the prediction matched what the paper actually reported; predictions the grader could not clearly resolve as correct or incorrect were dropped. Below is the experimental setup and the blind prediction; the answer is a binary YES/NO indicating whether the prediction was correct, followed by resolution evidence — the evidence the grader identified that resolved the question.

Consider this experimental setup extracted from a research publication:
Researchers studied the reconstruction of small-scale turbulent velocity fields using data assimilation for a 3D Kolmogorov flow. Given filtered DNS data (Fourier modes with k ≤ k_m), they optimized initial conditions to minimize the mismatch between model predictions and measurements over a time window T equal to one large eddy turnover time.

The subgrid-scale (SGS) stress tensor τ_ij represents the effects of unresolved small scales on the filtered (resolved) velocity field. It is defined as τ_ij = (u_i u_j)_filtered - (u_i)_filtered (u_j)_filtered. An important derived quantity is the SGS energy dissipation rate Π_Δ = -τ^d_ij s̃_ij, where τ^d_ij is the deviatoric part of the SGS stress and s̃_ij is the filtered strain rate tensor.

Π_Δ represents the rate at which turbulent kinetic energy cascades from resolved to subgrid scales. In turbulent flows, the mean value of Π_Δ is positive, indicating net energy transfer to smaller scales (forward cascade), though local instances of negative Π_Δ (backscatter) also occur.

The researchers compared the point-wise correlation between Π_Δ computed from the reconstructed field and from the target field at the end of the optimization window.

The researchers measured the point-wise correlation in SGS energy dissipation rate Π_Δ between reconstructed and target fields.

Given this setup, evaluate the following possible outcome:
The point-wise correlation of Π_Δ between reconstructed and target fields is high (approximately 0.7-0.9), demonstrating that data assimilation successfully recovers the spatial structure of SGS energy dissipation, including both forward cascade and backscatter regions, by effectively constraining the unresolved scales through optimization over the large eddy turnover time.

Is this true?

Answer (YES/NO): NO